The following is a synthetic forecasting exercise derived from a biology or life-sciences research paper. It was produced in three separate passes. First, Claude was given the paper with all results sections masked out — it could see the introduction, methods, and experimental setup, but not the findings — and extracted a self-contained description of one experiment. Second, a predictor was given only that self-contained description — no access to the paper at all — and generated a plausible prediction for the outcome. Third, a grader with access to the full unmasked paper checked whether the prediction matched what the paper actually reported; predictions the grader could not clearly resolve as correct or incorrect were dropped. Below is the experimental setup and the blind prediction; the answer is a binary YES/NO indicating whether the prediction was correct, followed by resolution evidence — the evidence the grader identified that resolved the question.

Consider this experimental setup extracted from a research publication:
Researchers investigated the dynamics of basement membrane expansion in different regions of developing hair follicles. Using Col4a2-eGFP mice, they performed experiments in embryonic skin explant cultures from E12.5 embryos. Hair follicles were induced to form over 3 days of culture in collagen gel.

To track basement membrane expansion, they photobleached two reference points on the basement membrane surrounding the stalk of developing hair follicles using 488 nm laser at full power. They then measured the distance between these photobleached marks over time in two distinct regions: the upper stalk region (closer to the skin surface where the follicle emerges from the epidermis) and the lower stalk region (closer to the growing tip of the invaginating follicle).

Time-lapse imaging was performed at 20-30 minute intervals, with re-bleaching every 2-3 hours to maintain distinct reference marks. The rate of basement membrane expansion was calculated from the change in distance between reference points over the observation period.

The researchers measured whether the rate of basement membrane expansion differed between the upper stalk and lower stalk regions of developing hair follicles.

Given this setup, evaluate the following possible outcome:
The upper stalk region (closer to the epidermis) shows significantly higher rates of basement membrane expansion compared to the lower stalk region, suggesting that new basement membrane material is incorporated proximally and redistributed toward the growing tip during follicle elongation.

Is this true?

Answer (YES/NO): NO